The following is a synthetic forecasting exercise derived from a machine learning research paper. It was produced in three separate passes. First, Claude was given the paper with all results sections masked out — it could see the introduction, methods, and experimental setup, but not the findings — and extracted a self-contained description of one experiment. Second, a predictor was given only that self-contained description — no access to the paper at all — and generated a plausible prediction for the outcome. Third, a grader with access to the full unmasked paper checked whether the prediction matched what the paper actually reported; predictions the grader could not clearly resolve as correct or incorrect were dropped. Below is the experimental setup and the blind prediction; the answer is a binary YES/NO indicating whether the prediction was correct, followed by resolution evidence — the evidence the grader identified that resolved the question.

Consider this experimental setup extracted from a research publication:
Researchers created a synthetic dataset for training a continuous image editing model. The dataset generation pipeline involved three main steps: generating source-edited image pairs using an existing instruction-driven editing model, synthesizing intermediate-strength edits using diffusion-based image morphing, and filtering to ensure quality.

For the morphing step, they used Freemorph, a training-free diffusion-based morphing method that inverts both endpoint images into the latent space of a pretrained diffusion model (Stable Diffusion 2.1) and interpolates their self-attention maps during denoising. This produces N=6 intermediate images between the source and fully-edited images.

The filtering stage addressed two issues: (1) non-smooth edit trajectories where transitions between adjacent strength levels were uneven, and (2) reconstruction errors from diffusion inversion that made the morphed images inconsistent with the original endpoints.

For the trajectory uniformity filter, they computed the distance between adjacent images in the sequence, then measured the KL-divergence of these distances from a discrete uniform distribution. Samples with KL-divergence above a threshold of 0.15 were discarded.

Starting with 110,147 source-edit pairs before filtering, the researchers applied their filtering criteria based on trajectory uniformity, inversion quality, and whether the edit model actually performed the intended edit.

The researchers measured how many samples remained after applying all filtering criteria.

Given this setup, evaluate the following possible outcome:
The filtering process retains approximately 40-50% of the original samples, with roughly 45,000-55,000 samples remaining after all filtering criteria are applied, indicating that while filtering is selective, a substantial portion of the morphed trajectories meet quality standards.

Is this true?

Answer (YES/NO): NO